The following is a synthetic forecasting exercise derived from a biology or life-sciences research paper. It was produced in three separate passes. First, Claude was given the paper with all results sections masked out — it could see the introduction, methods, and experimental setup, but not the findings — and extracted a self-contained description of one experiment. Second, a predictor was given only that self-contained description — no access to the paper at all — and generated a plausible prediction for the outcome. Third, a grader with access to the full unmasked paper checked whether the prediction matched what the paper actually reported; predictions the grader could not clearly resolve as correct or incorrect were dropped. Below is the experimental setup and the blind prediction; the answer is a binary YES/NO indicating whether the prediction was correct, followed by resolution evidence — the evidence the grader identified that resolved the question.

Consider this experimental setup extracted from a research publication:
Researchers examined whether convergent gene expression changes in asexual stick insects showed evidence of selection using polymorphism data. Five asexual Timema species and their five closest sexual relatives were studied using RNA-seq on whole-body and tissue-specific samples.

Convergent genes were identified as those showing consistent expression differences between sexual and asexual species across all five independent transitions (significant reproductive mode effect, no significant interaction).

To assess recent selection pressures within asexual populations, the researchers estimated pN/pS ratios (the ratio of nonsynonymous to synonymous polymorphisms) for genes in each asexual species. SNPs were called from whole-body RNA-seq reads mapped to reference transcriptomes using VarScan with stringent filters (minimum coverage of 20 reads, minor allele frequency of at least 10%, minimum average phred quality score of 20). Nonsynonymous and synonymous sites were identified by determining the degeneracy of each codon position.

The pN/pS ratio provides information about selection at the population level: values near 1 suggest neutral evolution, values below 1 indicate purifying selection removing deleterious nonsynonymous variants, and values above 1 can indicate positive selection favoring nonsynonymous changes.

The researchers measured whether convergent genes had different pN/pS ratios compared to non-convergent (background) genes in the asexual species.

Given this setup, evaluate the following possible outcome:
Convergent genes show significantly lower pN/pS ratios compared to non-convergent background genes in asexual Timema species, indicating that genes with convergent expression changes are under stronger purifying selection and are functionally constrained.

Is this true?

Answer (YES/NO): NO